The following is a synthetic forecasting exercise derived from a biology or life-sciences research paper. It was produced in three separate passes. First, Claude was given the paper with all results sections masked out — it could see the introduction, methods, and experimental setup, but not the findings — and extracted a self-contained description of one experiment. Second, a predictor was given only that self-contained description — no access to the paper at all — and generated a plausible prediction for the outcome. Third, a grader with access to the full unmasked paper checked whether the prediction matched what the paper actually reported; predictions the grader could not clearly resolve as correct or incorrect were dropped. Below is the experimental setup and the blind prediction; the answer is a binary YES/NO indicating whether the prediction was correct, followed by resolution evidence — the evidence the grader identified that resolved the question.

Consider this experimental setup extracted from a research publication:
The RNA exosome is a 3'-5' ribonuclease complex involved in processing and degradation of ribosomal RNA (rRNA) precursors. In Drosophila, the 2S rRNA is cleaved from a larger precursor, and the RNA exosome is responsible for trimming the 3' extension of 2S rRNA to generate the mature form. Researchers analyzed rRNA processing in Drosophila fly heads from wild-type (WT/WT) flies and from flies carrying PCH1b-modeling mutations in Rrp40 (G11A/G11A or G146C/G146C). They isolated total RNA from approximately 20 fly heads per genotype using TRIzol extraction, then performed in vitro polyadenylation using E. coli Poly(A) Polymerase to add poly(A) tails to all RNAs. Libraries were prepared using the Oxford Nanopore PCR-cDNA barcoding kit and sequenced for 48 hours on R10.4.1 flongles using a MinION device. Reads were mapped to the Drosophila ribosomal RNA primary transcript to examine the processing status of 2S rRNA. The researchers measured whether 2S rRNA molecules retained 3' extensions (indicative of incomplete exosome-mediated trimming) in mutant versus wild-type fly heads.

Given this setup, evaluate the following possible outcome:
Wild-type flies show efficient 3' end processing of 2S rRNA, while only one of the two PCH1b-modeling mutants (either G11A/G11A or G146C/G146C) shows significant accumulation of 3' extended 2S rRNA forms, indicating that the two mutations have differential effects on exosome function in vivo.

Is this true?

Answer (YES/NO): NO